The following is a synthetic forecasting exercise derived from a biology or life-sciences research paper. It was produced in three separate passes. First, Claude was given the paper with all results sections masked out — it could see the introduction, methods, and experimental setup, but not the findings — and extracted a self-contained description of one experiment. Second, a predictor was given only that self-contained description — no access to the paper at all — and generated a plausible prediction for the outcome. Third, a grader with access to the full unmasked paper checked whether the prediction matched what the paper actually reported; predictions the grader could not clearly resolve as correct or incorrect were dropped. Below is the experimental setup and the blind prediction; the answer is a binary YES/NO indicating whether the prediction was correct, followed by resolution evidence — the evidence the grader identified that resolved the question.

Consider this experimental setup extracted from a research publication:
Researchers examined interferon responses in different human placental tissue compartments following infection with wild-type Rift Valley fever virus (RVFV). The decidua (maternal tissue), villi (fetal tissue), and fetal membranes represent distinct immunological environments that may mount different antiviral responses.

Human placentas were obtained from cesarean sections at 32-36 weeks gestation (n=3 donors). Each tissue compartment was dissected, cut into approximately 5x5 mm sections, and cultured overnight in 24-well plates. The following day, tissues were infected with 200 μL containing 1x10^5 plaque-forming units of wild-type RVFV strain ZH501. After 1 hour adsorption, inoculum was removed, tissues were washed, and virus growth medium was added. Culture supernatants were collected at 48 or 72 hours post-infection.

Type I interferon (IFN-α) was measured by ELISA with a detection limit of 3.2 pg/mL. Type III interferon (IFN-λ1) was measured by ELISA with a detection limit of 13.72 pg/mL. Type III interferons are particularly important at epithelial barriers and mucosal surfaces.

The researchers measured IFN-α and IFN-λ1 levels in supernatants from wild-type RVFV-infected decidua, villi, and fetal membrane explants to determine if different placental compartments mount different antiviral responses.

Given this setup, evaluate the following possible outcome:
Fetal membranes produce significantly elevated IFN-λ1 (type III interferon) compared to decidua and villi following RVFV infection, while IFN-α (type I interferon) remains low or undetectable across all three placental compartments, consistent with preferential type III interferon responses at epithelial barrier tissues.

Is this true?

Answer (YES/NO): NO